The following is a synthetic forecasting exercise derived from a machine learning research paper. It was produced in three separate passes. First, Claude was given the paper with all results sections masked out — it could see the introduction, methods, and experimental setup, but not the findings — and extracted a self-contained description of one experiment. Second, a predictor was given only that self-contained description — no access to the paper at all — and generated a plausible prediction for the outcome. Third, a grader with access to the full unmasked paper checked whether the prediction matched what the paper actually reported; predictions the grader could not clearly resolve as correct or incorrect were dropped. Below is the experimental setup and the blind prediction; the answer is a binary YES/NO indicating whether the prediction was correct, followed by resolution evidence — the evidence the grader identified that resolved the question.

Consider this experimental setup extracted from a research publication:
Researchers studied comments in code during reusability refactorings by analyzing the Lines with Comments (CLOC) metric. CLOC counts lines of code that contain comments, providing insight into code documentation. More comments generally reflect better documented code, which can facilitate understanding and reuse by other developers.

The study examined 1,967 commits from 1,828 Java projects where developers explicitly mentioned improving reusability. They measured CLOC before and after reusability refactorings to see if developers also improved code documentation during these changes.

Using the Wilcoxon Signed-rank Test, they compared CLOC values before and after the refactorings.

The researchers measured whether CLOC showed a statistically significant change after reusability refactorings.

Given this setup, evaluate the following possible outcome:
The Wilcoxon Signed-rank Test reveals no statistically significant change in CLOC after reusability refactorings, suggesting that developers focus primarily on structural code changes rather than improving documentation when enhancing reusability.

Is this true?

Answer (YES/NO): YES